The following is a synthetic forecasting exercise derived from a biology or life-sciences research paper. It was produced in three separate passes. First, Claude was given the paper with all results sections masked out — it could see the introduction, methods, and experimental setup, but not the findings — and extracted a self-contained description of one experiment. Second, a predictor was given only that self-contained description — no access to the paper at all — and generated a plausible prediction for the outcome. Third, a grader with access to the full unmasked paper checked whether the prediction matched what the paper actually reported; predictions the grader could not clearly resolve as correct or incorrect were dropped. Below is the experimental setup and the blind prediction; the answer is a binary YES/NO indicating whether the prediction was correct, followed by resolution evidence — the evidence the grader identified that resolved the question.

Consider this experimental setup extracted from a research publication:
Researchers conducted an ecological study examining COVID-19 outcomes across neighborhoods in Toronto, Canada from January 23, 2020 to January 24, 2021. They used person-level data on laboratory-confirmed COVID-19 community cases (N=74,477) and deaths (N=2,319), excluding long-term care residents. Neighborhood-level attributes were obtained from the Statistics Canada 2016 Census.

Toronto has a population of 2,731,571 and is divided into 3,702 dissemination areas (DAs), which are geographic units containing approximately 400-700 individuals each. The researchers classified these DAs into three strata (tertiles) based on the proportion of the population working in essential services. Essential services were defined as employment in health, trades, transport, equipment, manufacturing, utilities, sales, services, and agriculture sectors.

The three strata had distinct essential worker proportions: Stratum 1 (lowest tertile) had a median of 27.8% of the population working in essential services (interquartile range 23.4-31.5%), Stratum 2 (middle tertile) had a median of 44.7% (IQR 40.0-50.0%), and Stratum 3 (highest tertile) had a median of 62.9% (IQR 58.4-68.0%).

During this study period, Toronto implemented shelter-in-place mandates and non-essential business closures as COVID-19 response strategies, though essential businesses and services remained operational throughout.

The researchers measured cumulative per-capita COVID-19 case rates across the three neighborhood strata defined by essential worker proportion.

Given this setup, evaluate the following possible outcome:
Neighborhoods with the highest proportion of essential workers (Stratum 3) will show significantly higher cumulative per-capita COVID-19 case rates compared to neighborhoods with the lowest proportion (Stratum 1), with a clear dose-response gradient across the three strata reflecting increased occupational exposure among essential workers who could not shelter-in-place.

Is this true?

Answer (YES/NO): YES